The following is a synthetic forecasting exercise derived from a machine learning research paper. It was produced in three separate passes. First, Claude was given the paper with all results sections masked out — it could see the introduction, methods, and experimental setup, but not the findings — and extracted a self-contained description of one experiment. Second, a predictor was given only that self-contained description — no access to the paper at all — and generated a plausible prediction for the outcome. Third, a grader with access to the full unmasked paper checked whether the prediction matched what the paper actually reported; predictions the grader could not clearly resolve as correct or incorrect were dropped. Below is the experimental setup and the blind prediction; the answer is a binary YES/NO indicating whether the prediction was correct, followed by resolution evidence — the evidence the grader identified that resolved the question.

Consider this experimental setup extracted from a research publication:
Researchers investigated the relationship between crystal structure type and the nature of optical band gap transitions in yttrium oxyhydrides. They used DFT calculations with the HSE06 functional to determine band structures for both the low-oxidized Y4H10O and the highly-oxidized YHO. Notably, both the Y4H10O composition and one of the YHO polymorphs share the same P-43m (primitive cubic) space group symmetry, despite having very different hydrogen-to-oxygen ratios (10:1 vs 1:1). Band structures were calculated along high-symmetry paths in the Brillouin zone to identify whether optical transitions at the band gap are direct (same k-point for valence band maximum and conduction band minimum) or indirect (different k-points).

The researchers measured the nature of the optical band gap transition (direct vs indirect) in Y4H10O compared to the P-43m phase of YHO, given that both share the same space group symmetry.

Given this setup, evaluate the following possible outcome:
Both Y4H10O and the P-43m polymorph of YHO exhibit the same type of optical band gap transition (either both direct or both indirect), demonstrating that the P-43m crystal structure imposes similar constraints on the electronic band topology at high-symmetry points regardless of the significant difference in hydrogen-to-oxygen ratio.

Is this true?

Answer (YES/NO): YES